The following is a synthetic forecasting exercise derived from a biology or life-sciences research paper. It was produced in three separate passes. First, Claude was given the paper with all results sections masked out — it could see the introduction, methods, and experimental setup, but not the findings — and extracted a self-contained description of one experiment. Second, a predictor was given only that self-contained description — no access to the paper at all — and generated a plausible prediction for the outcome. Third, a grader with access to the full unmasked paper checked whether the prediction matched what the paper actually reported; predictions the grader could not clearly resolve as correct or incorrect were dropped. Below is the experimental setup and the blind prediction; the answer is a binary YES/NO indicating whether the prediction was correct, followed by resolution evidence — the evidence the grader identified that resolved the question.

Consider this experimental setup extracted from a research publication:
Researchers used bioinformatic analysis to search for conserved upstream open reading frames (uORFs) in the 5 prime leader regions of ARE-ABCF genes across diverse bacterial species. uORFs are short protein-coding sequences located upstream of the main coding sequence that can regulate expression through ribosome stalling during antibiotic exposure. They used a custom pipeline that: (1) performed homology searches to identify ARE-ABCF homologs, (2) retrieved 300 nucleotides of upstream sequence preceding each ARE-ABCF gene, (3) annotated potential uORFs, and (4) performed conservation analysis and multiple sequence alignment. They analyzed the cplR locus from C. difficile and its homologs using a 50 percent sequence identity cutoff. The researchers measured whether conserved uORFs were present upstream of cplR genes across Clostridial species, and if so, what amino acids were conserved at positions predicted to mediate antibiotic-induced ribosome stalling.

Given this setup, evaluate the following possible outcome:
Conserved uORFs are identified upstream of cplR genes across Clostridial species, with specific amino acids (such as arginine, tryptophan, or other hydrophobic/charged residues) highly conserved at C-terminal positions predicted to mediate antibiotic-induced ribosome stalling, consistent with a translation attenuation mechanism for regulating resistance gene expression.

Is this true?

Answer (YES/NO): YES